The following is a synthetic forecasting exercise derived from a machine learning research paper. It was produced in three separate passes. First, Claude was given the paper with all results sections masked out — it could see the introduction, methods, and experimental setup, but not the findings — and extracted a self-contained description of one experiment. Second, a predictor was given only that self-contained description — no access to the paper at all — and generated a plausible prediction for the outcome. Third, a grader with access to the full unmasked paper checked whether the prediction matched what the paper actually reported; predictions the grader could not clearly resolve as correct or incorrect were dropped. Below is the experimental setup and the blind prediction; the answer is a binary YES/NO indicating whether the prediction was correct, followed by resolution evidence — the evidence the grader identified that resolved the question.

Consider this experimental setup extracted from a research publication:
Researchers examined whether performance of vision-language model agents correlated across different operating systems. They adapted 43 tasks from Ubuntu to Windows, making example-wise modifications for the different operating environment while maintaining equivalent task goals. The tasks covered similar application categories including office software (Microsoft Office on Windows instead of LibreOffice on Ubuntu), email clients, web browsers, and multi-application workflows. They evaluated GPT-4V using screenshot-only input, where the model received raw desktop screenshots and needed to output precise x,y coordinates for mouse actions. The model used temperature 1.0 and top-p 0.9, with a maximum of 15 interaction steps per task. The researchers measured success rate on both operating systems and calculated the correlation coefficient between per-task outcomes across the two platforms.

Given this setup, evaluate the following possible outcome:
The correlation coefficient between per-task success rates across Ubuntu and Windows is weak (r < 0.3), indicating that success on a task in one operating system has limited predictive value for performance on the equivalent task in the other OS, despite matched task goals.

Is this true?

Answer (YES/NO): NO